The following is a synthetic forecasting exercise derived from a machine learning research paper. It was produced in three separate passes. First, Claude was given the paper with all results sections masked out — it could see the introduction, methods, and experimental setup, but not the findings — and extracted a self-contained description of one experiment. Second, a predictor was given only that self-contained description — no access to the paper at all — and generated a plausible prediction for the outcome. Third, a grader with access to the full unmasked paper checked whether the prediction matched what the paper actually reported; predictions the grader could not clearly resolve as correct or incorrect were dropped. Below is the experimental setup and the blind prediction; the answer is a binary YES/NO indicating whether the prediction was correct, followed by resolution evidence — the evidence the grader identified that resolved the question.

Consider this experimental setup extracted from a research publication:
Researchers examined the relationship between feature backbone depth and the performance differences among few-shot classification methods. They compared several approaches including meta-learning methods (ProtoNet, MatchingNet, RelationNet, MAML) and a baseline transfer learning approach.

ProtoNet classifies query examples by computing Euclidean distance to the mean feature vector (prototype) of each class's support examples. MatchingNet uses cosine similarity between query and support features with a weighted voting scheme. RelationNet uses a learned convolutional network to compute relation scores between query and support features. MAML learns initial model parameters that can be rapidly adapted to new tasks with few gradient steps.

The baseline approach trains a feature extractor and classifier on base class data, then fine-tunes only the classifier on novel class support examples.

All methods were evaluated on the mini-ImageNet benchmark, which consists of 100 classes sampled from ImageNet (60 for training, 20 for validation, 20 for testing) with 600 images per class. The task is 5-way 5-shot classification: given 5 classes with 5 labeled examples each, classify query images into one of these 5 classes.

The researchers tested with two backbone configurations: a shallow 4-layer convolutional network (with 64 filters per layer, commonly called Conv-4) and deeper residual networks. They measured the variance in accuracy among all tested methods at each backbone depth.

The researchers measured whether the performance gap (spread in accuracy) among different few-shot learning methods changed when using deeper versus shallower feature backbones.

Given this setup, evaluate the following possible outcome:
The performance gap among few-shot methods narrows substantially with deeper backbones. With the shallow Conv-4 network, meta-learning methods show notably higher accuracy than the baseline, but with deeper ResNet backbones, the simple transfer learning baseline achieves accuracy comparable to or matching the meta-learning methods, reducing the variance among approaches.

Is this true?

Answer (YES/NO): YES